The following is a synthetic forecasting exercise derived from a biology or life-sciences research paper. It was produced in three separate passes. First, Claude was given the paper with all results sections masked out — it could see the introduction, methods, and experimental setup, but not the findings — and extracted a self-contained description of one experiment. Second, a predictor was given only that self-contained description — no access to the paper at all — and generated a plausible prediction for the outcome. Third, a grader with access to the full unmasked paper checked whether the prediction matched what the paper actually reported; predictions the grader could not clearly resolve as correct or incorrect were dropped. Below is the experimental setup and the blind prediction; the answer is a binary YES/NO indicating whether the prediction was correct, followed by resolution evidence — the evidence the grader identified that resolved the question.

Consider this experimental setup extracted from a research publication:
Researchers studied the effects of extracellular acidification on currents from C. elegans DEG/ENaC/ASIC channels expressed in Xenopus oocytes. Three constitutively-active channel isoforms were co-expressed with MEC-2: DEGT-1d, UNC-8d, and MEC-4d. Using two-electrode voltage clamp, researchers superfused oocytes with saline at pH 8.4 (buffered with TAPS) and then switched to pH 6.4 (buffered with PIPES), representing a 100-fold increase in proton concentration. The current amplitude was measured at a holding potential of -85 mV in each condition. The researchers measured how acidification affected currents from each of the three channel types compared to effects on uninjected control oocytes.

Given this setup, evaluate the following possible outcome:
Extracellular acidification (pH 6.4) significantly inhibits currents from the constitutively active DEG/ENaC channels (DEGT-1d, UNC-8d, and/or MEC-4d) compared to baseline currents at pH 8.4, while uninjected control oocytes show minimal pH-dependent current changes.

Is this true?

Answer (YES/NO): NO